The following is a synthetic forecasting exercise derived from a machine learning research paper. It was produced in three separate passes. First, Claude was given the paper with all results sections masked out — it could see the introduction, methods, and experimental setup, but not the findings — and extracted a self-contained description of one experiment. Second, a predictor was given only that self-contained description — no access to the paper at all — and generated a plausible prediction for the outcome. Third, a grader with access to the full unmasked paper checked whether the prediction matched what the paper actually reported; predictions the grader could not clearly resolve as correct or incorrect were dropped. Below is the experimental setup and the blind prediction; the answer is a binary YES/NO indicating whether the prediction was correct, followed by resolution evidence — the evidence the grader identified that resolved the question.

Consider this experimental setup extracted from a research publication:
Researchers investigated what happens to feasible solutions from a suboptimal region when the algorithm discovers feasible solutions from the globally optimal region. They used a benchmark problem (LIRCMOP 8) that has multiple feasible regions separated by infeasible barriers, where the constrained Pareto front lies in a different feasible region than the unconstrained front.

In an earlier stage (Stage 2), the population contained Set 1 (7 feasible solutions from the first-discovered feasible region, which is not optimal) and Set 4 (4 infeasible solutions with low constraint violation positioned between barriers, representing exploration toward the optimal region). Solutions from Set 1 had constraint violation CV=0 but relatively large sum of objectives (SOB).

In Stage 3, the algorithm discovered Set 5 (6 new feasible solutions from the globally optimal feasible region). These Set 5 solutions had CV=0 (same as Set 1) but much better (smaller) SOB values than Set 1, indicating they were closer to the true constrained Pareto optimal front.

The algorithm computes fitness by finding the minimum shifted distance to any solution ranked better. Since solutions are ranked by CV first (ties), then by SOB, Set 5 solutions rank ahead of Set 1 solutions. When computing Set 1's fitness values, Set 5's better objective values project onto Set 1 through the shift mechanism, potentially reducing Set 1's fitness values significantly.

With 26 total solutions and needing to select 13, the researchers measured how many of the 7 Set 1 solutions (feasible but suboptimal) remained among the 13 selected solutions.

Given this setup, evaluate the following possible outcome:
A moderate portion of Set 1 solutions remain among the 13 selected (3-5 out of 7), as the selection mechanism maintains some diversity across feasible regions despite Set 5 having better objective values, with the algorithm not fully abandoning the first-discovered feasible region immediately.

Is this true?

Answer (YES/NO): NO